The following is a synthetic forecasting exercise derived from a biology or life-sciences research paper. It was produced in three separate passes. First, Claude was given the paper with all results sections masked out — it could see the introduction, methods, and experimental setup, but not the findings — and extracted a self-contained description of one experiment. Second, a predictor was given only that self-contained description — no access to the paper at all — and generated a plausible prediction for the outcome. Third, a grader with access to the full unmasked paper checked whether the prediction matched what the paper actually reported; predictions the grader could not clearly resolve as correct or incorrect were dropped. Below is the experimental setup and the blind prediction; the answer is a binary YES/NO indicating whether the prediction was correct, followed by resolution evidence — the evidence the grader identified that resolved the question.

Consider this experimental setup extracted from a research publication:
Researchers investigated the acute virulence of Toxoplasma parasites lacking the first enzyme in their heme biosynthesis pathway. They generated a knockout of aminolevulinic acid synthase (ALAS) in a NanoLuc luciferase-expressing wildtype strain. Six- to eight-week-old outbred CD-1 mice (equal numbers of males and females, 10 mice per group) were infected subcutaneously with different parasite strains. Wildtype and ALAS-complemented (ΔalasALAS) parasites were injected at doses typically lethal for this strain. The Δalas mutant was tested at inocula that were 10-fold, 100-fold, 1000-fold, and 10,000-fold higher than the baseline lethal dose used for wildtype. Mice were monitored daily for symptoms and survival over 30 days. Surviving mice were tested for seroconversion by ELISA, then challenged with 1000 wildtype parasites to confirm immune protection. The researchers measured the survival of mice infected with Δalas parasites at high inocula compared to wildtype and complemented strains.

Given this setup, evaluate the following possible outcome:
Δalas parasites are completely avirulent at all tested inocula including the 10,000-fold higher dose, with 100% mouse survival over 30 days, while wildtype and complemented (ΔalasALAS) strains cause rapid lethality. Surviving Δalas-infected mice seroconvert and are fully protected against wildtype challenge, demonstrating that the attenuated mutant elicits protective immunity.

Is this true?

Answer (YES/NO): YES